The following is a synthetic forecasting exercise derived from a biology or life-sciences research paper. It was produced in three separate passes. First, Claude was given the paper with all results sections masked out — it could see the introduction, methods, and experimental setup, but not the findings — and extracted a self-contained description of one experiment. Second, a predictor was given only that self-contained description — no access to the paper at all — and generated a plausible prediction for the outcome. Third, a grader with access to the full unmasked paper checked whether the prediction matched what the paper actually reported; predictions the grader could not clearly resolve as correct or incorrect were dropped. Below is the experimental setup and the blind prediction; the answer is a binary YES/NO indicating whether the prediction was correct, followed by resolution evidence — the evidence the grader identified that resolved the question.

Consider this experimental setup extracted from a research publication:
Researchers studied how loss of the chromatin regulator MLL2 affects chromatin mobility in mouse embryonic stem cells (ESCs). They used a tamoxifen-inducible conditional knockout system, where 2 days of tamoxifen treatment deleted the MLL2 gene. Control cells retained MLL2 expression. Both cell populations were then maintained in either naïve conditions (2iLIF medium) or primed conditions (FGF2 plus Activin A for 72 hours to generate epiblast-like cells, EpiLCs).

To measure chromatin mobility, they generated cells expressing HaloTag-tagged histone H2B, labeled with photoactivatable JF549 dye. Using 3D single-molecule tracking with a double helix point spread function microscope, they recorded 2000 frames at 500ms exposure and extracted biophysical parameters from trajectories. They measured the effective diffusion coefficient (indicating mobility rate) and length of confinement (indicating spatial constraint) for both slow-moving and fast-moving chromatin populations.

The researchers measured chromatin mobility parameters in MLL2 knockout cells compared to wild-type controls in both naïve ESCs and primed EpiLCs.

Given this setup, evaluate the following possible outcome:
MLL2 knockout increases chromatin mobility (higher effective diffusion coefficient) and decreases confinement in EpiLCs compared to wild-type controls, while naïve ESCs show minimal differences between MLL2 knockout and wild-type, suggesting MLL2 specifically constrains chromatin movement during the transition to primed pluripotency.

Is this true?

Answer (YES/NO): NO